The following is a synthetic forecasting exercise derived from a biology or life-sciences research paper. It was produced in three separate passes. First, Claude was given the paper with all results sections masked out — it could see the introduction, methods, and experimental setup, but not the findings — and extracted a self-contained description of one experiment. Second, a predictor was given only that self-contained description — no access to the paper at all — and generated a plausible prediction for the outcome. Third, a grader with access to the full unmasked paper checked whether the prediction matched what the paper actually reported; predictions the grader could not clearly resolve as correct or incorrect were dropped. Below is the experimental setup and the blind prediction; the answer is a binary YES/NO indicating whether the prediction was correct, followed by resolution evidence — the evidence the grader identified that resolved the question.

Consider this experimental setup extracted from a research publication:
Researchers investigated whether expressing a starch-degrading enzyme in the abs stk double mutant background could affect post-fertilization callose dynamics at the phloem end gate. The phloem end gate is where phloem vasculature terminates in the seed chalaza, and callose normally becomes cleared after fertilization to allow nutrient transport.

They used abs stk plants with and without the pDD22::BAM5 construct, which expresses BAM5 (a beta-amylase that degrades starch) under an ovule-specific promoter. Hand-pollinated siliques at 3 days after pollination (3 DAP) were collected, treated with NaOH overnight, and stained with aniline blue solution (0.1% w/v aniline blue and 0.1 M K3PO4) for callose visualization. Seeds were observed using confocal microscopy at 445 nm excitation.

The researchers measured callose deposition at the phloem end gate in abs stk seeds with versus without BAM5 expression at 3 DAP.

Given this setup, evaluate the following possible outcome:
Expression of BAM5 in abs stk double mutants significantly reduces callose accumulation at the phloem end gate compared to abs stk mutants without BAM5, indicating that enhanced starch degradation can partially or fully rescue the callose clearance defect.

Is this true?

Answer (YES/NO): NO